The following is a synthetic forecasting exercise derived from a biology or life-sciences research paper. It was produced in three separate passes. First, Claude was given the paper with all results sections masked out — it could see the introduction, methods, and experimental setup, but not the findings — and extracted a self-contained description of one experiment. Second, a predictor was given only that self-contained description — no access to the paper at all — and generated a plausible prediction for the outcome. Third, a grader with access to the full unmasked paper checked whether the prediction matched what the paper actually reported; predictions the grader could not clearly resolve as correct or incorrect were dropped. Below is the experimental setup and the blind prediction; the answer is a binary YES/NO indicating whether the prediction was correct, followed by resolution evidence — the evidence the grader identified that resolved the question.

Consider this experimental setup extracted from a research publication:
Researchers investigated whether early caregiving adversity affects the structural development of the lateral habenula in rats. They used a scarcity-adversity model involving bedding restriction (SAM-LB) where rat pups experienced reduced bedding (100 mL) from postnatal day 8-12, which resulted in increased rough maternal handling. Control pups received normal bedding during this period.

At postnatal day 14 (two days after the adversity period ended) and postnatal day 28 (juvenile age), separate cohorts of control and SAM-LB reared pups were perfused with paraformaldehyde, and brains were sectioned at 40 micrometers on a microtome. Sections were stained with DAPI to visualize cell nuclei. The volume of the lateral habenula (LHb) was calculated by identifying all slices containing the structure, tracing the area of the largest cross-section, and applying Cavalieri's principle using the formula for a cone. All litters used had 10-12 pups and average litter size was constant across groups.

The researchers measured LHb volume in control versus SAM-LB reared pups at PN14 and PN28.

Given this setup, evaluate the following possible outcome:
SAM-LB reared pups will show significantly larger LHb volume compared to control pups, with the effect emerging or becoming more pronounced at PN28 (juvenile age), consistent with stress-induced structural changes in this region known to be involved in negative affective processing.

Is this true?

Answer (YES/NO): NO